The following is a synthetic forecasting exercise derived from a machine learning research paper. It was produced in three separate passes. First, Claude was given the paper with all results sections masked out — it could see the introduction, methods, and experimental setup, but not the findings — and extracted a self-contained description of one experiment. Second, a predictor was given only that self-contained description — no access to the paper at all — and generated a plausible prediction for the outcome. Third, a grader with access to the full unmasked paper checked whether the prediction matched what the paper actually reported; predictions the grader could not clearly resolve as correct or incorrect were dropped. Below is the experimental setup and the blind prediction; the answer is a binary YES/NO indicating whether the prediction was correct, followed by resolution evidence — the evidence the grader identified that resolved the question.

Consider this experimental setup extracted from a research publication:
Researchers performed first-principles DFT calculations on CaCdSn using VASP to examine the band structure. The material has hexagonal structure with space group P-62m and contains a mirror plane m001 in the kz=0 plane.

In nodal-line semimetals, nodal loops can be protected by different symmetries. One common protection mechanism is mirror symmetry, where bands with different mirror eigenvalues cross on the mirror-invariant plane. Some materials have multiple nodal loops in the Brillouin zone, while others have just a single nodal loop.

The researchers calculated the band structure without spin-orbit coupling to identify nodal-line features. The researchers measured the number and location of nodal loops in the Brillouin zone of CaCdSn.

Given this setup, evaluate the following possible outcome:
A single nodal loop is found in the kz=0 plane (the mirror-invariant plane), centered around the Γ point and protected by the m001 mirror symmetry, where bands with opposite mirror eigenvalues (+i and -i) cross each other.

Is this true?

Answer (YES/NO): NO